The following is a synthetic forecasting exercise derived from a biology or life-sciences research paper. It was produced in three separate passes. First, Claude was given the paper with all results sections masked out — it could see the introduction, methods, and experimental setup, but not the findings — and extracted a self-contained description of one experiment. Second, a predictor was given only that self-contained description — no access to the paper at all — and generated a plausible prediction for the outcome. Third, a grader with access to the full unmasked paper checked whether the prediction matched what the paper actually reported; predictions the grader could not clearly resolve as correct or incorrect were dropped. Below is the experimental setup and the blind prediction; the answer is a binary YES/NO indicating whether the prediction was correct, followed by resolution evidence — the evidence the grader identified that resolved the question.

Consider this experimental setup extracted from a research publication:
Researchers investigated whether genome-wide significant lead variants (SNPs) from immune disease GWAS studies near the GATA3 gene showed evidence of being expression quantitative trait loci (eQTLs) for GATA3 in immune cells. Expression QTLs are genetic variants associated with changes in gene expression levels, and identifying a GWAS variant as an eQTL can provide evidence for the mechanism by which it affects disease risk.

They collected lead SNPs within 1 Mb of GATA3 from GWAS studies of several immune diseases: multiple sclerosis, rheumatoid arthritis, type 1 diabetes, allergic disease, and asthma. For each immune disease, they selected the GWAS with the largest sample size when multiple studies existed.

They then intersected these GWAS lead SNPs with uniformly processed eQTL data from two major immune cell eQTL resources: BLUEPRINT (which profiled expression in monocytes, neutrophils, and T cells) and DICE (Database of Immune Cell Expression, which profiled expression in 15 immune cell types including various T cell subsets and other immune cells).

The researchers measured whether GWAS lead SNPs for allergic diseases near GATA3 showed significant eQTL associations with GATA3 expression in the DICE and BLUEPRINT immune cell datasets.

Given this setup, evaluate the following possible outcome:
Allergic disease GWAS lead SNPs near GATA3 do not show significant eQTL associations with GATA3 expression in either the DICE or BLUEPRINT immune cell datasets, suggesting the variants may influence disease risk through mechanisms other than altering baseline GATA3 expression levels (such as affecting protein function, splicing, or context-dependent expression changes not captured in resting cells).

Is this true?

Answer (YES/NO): YES